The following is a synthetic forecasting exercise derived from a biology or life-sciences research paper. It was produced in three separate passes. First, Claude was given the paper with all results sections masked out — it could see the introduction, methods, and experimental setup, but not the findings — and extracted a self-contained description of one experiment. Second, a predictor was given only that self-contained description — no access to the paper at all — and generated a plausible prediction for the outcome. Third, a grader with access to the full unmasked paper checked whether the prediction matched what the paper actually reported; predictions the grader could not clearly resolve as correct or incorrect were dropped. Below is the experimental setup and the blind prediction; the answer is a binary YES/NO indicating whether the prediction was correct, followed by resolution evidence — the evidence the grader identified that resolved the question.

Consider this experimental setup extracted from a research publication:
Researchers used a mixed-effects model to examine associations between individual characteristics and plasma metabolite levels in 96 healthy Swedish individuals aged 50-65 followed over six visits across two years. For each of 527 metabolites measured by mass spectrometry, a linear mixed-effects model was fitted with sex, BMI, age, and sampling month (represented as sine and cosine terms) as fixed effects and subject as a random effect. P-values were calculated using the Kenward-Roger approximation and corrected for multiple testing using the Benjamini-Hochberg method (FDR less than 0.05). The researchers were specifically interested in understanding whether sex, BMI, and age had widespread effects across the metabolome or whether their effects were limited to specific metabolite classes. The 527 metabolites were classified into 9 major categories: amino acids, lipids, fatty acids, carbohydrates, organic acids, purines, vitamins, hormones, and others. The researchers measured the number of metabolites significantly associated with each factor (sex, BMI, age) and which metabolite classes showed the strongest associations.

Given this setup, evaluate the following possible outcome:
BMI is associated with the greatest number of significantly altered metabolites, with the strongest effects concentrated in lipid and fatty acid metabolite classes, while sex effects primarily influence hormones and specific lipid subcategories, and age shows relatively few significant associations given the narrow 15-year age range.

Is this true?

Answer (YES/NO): NO